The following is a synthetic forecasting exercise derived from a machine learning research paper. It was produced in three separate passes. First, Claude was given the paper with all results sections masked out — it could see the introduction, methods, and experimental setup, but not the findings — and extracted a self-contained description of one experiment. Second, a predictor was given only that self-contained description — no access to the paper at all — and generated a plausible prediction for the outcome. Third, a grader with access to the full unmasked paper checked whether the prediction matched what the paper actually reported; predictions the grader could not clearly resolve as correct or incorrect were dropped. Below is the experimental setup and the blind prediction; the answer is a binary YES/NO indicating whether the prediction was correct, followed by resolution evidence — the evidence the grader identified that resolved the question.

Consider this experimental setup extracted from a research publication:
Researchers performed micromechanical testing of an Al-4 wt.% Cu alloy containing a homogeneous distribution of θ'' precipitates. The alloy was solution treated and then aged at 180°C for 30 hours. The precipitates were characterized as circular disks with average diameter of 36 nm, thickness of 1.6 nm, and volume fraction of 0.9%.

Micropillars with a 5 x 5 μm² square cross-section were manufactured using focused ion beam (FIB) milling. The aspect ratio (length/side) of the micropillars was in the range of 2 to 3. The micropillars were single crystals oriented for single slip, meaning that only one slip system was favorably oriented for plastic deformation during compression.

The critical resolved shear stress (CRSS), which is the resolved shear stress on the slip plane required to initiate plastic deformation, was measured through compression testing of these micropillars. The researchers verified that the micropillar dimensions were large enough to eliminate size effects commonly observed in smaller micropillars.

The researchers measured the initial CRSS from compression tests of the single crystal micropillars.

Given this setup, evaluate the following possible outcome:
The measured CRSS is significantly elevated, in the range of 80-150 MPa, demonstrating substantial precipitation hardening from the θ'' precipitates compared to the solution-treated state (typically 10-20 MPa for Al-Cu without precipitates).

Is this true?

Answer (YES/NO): YES